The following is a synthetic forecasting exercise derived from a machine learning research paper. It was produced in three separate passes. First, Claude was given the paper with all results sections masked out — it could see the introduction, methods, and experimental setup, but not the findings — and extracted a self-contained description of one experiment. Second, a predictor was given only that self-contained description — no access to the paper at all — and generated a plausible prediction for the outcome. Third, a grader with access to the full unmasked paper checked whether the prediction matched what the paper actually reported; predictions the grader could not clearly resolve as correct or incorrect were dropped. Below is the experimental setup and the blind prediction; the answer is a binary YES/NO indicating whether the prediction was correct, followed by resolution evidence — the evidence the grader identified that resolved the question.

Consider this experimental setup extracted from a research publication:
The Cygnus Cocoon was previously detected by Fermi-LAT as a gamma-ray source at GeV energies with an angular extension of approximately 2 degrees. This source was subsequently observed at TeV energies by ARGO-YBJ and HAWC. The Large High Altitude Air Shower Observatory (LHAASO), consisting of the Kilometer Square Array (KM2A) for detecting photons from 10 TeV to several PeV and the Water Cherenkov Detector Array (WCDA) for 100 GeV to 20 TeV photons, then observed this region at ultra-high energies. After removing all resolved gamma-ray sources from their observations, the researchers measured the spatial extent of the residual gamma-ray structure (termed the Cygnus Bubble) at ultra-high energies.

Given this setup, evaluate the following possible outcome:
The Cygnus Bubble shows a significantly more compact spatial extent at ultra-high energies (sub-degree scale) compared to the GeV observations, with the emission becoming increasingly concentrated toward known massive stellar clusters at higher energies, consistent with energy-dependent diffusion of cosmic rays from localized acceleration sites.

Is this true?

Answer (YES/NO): NO